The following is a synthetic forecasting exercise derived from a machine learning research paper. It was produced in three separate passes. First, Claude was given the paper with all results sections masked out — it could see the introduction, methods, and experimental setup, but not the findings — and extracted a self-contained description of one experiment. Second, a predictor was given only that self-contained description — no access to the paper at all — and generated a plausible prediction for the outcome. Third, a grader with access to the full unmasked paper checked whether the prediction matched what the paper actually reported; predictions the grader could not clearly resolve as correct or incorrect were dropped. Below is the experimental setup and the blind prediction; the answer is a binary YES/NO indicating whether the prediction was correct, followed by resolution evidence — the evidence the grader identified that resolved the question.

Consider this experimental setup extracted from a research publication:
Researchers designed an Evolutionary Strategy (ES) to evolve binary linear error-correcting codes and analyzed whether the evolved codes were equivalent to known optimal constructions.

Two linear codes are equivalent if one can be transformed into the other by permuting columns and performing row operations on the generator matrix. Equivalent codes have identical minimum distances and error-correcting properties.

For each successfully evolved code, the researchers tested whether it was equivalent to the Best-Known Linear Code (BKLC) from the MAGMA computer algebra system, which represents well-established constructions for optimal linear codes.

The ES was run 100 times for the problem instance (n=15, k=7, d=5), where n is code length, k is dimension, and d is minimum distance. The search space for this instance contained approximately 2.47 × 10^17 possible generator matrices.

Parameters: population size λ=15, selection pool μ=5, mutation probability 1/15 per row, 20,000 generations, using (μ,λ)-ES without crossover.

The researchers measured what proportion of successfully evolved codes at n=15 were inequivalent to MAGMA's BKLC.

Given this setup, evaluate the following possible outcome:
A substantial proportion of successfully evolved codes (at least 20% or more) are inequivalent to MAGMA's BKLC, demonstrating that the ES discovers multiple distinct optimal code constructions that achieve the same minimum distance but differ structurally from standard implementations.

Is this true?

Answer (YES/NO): YES